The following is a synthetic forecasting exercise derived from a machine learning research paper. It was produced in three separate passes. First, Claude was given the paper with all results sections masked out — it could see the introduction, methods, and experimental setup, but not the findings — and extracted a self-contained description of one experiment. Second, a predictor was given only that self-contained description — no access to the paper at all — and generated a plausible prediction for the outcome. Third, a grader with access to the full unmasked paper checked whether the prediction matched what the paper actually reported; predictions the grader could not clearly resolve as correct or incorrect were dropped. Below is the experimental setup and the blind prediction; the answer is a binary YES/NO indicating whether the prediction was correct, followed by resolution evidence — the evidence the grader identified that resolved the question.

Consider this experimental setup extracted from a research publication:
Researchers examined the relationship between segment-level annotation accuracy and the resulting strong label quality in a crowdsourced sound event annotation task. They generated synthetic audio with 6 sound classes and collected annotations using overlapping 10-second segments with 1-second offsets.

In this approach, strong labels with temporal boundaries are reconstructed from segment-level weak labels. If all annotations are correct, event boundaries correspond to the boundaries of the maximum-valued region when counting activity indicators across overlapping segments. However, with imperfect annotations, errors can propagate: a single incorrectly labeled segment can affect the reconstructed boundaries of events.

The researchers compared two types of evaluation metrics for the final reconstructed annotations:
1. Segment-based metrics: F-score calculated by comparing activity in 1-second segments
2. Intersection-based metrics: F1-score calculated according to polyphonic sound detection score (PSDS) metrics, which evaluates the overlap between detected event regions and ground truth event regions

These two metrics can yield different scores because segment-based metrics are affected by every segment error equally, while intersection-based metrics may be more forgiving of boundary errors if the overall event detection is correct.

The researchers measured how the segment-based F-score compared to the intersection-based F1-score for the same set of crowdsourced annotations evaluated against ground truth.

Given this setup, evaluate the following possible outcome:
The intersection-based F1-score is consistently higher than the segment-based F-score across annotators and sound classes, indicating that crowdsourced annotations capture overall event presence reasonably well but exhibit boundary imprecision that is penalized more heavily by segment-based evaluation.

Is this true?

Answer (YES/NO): NO